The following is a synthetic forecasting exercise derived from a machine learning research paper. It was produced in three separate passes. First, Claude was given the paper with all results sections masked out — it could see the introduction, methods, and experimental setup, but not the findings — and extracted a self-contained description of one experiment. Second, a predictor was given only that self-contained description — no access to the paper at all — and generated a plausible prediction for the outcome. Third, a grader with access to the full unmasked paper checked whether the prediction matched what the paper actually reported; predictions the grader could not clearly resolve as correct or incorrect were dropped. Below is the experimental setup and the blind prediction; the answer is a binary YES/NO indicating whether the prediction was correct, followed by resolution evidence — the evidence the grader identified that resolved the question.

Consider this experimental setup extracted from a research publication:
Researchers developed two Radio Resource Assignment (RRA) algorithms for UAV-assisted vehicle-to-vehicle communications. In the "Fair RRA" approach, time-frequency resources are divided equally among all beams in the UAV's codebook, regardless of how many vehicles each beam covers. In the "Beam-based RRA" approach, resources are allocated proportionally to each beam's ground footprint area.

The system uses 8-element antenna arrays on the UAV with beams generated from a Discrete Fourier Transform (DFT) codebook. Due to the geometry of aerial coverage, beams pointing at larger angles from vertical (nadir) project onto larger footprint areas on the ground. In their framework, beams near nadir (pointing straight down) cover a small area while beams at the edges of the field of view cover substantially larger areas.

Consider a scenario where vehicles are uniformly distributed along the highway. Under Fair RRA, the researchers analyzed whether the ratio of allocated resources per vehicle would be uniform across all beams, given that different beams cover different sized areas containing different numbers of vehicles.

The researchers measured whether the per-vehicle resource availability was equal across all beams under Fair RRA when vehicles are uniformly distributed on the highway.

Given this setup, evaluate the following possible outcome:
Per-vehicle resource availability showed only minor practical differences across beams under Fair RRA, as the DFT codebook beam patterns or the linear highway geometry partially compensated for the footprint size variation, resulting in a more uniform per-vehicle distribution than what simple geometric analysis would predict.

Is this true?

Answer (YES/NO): NO